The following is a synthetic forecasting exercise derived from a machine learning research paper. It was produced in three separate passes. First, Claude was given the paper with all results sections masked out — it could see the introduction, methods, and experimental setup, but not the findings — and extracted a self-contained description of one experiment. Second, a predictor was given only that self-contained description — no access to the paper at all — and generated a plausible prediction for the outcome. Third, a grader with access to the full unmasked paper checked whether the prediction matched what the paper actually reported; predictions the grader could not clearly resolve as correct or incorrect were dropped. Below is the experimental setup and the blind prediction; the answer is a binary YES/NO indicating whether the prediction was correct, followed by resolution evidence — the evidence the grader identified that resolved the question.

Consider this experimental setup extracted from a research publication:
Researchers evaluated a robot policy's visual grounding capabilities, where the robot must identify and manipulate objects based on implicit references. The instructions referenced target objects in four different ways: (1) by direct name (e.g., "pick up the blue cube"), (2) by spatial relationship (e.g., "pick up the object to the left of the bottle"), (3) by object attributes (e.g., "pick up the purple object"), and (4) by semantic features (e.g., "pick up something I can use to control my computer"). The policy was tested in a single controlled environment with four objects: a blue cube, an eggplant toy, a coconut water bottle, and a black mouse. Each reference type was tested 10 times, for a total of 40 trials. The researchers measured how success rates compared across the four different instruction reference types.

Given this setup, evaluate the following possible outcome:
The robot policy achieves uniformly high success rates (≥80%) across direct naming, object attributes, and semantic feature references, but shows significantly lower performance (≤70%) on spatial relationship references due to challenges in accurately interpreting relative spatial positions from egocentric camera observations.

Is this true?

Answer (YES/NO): YES